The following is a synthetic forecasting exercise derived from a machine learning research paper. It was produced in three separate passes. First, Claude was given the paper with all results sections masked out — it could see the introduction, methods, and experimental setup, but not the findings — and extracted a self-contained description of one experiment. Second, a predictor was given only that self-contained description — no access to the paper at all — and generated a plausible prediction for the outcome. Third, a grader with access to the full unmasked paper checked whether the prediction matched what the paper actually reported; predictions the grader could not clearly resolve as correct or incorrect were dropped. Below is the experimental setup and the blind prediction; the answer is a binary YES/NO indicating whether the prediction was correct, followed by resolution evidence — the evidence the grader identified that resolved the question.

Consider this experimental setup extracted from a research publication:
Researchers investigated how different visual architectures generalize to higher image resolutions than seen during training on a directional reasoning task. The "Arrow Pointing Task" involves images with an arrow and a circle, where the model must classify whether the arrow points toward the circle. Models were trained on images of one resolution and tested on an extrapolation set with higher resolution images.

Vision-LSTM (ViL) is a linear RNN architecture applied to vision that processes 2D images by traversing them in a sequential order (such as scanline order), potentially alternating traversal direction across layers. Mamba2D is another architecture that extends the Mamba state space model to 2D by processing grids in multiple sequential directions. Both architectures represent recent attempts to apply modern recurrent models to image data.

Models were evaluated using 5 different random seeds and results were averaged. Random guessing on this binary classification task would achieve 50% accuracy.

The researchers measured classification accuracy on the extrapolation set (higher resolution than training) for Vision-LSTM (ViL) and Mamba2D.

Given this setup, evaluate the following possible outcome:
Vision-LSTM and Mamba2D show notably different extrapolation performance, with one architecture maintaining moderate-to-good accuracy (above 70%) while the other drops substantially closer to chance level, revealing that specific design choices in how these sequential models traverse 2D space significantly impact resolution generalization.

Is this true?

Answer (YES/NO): NO